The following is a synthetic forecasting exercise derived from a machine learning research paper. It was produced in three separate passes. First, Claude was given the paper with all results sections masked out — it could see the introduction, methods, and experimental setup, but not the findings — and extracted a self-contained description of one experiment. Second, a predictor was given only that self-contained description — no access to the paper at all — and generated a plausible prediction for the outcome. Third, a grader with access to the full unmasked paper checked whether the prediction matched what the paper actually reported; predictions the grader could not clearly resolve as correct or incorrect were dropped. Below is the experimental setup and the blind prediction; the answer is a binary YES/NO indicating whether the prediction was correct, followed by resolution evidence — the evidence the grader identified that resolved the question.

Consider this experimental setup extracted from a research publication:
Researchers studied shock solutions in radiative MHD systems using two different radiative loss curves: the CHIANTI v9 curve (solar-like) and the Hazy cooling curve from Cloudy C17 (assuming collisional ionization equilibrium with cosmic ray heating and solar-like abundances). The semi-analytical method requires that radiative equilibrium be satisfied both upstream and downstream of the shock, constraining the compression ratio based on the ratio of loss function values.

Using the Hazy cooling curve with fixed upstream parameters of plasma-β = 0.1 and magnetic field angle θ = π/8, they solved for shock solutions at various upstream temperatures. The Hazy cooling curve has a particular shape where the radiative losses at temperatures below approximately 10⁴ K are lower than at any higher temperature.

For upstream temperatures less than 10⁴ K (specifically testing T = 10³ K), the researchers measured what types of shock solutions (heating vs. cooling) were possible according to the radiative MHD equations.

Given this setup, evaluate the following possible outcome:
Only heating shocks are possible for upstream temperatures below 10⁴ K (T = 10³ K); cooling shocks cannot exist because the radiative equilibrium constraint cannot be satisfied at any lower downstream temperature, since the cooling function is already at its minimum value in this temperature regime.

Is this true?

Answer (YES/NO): NO